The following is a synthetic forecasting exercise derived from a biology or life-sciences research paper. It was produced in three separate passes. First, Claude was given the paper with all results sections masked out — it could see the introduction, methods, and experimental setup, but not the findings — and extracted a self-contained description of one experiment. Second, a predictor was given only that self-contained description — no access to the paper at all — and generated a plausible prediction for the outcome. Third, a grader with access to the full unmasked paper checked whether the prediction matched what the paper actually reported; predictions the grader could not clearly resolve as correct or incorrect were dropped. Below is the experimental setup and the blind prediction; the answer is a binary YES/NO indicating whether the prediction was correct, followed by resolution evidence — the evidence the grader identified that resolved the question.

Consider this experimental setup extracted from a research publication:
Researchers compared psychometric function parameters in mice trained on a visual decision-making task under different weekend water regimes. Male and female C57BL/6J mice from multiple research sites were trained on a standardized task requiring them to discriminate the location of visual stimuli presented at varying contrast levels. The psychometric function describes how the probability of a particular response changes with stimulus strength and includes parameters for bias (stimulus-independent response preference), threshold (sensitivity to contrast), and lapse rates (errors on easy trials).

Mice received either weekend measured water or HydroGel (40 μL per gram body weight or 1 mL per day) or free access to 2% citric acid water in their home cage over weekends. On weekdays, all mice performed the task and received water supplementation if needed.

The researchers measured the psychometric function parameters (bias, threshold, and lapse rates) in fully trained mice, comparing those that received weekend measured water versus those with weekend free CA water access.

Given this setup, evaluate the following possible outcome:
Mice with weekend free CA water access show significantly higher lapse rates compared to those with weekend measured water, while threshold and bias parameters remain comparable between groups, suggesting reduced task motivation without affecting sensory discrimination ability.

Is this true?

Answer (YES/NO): NO